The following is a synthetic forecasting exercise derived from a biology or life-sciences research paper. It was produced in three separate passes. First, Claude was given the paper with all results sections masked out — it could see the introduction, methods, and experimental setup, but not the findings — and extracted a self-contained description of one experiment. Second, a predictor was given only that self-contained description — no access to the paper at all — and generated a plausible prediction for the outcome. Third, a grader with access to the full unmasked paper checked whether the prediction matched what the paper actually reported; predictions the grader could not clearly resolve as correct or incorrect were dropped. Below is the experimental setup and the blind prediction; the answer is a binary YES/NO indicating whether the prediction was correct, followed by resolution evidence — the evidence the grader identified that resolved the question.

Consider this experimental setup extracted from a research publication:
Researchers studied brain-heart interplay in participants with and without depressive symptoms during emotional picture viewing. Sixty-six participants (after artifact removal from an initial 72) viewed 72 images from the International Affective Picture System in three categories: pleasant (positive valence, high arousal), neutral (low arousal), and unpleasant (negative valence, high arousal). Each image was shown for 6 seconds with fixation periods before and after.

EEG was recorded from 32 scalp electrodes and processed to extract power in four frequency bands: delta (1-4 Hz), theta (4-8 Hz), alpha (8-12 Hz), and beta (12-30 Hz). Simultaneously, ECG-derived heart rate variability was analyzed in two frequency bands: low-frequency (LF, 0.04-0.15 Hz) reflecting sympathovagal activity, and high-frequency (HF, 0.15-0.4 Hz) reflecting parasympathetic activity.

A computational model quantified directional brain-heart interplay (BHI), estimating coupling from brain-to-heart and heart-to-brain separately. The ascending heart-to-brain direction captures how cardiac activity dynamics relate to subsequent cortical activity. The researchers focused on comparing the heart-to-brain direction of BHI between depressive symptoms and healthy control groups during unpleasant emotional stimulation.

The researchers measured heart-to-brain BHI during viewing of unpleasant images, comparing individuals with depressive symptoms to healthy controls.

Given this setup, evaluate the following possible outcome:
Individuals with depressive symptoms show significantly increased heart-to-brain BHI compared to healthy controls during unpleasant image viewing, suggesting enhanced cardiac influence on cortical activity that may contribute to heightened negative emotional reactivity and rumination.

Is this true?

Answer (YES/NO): NO